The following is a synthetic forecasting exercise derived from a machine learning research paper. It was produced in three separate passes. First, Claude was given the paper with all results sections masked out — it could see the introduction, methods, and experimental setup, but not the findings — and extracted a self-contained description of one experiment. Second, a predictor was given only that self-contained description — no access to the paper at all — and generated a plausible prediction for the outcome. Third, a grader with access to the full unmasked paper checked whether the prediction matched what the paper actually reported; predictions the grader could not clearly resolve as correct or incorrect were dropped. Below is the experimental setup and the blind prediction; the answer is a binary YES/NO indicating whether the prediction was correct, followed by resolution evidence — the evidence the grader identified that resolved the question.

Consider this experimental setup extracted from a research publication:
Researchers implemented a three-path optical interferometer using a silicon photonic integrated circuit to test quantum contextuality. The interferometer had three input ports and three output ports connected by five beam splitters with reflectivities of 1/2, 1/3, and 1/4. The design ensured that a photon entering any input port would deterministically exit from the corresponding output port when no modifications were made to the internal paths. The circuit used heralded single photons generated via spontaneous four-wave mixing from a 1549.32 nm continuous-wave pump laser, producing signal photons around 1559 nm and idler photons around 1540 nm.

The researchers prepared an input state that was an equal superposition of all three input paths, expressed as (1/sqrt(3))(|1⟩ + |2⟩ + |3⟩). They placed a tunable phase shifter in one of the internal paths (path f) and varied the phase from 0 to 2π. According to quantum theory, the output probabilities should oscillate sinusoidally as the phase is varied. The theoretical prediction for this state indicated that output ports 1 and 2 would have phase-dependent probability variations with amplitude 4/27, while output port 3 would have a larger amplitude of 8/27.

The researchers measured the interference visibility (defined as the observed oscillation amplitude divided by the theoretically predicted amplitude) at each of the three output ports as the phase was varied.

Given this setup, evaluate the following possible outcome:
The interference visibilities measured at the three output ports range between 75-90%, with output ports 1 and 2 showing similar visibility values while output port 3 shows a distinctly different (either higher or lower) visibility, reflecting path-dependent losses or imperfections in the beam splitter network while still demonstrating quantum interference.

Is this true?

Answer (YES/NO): NO